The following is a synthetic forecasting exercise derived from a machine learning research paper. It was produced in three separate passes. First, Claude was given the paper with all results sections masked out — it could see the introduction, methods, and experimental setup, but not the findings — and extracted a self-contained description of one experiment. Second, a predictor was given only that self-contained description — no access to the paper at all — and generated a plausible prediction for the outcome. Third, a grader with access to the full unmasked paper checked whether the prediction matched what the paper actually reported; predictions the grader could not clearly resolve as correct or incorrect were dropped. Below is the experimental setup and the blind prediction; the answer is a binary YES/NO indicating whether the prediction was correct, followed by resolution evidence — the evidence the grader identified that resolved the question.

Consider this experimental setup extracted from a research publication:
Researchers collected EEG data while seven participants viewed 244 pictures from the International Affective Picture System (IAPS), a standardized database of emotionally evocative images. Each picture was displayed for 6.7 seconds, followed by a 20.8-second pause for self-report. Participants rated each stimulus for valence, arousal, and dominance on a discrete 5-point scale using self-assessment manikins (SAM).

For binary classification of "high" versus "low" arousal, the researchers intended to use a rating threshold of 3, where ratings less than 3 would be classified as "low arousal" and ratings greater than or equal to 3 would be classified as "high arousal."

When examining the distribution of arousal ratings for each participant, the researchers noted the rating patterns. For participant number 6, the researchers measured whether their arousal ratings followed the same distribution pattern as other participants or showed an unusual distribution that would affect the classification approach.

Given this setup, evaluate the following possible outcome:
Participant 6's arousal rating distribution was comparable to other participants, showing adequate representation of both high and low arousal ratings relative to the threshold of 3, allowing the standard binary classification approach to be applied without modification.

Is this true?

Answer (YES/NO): NO